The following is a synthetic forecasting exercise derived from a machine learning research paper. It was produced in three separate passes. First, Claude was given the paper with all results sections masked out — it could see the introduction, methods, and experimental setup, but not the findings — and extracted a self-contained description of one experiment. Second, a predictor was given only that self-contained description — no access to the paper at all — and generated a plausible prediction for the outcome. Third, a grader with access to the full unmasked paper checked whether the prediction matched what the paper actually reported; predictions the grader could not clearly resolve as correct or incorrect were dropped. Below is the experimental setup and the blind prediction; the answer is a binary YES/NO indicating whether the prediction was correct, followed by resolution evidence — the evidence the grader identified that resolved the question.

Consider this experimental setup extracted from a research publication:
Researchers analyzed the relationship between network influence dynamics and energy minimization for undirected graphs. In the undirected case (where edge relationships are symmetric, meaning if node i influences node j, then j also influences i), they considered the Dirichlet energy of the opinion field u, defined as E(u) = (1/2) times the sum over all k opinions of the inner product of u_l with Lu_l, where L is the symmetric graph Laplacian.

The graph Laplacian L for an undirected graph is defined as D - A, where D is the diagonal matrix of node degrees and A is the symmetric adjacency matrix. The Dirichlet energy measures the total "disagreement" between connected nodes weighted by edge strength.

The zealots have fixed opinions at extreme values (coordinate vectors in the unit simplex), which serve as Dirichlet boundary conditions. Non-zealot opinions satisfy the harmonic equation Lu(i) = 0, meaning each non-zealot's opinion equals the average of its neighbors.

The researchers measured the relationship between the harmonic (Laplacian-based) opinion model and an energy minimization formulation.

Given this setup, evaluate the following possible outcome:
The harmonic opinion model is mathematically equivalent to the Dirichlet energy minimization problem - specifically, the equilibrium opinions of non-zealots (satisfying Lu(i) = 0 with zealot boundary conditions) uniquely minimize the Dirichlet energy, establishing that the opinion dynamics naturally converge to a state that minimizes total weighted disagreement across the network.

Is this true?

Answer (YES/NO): YES